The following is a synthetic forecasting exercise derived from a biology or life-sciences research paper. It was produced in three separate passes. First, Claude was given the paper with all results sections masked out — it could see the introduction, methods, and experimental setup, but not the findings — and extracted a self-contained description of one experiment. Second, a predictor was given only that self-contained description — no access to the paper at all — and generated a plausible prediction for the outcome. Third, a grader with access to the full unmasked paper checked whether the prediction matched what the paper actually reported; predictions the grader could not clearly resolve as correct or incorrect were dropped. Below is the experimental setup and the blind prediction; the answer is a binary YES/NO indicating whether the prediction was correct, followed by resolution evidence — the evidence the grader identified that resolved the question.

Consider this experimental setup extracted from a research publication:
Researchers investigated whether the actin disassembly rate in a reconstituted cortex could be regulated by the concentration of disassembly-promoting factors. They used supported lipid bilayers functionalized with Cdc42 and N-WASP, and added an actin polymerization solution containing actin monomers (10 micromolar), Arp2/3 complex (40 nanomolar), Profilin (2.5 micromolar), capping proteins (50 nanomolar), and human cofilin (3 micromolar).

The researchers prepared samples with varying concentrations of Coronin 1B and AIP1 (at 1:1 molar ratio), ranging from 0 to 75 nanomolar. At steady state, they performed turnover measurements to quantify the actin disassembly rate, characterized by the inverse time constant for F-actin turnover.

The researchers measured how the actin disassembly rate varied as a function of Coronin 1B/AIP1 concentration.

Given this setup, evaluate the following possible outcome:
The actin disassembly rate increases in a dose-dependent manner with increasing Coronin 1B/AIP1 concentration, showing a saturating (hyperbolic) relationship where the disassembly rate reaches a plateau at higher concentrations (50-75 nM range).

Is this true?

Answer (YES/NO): YES